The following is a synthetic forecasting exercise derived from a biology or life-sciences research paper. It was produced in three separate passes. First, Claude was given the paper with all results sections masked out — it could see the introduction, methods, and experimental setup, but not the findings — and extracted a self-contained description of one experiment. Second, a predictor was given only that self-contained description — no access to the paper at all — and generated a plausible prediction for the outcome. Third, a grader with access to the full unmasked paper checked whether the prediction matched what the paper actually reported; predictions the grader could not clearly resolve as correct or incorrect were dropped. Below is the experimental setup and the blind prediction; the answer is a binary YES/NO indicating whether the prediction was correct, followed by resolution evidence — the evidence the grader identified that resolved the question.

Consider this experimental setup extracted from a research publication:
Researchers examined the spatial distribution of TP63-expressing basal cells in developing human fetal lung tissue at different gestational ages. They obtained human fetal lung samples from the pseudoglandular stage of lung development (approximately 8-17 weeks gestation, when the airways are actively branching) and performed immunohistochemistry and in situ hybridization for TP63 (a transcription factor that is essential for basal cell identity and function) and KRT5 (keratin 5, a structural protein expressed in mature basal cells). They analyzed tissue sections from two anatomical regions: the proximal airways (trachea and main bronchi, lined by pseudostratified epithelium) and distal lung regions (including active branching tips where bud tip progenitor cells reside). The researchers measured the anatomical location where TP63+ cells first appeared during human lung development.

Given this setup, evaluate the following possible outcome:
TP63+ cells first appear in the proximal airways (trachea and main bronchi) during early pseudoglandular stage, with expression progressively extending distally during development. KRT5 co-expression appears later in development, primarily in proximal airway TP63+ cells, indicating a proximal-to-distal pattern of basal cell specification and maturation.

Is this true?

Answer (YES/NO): NO